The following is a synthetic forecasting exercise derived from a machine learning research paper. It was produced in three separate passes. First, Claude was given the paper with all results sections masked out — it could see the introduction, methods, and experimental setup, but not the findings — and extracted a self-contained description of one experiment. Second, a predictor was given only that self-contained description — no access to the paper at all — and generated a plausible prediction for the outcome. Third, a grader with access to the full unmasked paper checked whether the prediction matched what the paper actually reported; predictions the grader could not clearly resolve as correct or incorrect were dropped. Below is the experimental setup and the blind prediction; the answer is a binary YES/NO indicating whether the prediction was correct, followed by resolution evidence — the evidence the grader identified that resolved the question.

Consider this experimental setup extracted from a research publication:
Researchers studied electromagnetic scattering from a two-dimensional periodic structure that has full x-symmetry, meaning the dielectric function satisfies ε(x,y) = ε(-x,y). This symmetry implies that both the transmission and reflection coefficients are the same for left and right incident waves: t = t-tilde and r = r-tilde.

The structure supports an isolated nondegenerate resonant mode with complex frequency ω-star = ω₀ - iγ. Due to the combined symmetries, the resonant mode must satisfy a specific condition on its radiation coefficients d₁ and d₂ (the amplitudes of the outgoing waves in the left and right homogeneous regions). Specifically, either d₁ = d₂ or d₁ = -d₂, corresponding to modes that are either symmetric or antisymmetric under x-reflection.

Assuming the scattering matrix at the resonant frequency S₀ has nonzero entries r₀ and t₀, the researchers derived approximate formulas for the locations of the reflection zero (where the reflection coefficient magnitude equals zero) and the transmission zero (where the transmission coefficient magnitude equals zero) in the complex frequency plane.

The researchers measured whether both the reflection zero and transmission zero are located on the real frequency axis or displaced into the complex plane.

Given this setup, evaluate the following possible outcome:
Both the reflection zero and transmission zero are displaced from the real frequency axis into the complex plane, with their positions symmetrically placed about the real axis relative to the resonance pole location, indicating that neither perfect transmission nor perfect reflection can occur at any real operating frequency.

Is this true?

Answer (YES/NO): NO